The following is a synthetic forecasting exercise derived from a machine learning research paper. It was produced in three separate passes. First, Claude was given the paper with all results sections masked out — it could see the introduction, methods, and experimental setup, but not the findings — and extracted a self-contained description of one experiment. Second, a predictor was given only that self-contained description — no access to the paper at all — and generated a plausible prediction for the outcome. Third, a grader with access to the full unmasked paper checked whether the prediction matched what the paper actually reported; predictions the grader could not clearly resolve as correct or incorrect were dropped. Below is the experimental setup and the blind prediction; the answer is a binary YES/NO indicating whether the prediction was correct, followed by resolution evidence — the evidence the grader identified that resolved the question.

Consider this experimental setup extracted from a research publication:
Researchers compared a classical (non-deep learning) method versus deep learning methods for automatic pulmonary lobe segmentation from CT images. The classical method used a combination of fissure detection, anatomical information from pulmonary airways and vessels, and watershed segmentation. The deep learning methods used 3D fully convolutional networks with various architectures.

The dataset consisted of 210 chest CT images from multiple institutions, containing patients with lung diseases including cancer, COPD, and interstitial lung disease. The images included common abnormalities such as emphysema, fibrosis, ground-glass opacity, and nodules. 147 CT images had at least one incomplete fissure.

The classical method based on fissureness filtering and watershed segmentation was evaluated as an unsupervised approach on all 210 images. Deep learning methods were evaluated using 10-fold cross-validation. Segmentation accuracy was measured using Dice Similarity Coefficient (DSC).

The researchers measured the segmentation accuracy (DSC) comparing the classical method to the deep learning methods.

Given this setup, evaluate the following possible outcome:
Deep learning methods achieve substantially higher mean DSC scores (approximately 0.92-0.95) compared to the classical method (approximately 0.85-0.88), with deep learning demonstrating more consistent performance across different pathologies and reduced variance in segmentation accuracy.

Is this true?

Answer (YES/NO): YES